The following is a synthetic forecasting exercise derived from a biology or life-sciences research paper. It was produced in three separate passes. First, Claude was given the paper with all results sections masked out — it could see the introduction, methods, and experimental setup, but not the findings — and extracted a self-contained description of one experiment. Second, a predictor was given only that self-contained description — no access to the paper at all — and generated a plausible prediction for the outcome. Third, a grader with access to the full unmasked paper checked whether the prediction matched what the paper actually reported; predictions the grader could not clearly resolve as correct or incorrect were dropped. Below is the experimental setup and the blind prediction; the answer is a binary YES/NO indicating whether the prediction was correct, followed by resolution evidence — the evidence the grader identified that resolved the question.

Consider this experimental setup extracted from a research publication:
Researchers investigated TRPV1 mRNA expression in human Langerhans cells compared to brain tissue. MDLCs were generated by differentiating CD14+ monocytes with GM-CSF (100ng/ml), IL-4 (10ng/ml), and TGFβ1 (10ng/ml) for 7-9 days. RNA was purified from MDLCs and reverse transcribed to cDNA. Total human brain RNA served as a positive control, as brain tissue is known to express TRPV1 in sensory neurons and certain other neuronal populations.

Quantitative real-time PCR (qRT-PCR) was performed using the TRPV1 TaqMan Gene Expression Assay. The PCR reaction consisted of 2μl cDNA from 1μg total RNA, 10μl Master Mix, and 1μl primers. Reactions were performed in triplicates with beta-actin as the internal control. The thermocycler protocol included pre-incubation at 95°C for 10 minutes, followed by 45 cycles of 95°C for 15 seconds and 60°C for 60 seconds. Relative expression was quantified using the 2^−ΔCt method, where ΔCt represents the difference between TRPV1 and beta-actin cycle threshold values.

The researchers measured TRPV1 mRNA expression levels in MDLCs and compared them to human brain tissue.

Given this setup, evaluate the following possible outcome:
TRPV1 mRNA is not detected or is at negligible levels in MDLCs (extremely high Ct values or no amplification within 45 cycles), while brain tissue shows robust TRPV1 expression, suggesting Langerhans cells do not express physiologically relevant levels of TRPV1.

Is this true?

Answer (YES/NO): NO